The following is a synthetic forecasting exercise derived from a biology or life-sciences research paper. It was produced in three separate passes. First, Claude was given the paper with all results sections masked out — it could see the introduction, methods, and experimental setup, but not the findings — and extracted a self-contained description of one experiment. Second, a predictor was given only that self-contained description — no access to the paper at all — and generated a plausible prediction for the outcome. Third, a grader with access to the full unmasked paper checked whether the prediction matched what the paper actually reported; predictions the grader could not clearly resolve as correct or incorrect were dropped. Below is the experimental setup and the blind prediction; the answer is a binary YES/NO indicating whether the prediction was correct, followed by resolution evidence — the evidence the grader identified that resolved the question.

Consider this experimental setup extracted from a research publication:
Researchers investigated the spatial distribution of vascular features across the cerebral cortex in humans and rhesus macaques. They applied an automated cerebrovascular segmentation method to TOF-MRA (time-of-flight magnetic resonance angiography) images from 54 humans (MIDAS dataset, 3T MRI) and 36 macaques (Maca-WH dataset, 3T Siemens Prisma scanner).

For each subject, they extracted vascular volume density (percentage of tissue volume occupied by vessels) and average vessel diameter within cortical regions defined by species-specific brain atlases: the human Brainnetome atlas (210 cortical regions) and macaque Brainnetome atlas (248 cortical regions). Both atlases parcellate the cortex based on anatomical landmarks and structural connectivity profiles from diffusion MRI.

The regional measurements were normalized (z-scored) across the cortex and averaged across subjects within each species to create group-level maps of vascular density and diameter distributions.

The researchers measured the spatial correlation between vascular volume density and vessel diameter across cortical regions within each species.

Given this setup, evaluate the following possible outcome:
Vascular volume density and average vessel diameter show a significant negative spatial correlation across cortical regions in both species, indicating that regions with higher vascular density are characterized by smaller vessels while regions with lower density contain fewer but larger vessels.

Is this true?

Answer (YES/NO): NO